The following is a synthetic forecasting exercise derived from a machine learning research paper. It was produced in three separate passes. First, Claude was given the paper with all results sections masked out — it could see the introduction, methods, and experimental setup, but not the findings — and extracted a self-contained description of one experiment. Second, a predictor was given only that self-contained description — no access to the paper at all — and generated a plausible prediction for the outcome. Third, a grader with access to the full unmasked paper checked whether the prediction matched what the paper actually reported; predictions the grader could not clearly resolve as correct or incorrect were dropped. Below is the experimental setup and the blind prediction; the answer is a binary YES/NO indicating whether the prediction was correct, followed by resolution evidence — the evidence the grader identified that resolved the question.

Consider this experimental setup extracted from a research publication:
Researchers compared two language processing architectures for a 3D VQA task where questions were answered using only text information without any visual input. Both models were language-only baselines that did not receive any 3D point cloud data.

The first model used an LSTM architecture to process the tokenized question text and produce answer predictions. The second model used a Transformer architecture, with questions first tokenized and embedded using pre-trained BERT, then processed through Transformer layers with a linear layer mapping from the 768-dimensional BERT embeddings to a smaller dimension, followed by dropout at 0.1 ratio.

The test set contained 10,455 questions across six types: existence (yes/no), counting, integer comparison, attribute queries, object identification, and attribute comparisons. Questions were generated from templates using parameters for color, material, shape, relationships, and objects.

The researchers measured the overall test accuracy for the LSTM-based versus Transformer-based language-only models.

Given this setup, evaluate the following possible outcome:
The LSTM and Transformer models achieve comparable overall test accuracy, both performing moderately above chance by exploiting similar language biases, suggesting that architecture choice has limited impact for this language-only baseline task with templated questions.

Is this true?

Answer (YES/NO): YES